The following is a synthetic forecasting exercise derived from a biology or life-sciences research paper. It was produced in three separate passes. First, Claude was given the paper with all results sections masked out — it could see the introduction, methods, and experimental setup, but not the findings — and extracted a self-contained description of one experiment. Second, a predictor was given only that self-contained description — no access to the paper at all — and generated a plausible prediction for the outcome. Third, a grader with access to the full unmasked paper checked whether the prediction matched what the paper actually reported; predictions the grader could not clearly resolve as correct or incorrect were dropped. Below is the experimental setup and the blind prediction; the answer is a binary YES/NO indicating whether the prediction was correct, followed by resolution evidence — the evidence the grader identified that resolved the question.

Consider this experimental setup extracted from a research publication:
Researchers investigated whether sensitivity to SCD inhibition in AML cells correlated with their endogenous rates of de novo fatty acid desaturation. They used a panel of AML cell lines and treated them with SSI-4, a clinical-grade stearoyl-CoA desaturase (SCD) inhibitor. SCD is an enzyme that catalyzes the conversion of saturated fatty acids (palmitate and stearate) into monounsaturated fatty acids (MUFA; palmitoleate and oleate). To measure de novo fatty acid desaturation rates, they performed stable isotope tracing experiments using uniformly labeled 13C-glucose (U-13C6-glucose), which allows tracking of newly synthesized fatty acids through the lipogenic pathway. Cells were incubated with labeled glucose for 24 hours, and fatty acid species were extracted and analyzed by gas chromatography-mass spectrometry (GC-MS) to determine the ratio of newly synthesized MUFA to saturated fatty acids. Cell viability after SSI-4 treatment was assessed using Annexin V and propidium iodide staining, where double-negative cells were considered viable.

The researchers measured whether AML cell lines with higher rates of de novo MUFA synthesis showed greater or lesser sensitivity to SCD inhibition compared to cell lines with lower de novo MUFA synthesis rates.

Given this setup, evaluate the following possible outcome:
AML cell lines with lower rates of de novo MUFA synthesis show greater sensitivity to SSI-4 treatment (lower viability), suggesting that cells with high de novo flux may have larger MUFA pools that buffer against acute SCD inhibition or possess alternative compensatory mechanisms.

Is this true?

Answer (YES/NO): NO